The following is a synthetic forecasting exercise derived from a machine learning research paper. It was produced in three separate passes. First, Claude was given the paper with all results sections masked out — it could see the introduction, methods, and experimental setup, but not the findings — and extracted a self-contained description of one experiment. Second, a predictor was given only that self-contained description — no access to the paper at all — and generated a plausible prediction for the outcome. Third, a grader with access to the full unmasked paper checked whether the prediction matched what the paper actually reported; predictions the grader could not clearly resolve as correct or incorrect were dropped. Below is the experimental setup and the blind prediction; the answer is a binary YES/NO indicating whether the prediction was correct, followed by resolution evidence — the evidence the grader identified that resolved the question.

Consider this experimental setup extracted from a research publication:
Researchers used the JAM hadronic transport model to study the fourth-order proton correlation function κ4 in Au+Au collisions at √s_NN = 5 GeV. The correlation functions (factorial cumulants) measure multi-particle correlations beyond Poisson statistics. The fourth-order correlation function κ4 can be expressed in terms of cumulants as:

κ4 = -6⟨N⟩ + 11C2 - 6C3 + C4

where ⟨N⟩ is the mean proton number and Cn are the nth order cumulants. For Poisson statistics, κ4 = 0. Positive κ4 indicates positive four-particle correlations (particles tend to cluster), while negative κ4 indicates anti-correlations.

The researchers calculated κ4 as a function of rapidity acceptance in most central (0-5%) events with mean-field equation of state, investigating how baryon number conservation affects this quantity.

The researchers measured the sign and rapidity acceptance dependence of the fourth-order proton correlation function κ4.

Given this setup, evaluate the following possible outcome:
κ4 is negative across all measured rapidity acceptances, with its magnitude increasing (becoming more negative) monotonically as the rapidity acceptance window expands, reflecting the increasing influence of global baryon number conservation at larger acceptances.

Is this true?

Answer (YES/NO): NO